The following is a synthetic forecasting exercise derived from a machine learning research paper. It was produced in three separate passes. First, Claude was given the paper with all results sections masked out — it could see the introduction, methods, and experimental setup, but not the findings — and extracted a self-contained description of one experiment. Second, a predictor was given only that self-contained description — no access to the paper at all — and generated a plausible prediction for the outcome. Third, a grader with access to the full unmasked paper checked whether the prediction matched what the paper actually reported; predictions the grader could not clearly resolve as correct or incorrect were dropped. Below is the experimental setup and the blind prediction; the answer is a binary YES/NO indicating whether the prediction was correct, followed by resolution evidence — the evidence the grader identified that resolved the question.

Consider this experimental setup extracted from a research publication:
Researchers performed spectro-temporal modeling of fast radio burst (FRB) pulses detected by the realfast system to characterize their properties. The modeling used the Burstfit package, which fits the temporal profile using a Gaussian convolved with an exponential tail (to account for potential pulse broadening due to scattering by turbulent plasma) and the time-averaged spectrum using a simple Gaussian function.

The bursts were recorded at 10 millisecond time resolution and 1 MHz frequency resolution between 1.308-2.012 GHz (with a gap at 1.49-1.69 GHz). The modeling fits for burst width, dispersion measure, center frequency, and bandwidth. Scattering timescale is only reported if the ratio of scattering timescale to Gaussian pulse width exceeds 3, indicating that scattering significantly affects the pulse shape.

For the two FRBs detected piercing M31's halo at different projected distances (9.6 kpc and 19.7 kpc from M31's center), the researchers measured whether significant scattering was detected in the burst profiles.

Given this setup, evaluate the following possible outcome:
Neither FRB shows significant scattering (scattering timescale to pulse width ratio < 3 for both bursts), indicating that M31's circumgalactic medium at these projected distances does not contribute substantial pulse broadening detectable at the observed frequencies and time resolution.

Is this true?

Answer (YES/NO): YES